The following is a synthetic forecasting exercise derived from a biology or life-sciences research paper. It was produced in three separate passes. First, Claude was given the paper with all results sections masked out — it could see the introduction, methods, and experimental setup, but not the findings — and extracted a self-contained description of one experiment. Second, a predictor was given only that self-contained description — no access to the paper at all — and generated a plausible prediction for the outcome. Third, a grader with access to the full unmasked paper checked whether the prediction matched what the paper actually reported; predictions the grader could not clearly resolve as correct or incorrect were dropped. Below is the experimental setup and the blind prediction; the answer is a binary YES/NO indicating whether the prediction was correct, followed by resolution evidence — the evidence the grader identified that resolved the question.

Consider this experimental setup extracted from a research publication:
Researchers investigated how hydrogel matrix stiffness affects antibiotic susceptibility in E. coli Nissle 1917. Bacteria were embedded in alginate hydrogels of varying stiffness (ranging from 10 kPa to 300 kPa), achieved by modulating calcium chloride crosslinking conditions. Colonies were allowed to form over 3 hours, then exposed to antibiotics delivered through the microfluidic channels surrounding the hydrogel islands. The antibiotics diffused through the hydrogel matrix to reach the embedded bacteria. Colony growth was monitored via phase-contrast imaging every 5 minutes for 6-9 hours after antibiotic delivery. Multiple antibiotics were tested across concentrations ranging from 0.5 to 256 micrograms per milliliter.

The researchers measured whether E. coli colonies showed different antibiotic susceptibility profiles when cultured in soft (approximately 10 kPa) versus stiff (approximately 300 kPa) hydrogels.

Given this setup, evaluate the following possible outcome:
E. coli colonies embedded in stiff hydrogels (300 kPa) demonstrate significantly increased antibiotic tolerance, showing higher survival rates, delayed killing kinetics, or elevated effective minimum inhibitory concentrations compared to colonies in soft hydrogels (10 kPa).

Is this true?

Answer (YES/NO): NO